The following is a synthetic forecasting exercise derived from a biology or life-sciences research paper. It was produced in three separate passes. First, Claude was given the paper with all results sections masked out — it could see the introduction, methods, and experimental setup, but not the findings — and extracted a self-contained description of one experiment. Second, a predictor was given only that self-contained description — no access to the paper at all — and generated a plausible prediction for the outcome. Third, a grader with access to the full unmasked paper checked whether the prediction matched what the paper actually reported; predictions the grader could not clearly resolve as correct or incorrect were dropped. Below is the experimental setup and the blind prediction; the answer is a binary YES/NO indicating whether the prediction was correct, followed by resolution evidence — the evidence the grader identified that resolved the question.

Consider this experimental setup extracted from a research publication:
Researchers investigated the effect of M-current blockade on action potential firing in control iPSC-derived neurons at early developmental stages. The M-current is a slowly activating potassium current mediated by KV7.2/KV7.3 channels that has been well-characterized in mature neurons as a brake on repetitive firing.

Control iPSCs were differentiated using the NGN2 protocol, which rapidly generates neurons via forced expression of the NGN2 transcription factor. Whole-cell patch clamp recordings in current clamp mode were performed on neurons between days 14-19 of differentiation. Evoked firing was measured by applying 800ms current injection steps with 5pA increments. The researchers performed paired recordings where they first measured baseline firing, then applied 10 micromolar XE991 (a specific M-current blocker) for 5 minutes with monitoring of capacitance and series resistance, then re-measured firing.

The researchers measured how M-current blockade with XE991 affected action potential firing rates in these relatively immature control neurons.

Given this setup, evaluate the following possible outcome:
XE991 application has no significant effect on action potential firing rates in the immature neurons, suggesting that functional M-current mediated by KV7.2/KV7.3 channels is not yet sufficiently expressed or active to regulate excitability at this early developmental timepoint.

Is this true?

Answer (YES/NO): NO